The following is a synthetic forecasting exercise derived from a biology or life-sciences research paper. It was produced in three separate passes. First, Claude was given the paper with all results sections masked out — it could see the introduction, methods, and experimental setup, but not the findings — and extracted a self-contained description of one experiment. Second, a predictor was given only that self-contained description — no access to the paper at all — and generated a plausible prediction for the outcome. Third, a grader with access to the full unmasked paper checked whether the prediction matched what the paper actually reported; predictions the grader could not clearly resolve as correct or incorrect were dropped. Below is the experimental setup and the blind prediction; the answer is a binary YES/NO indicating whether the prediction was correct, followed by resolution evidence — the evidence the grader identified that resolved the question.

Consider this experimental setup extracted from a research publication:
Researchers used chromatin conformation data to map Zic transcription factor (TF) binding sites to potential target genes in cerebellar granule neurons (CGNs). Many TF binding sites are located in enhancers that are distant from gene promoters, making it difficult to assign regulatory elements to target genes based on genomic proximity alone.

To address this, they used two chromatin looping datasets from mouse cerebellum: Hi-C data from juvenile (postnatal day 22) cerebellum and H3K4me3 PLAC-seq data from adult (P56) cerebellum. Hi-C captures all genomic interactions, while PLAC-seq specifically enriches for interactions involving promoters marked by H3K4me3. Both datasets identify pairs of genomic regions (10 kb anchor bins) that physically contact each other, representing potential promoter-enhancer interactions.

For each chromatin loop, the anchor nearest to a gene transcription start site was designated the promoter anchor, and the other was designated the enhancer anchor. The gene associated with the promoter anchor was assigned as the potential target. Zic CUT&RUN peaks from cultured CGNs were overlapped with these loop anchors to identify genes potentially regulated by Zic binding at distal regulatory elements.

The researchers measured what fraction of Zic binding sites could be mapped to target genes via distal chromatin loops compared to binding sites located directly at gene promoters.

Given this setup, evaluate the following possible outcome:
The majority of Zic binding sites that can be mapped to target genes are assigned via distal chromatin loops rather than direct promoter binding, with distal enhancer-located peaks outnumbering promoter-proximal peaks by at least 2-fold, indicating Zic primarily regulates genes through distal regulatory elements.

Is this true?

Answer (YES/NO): NO